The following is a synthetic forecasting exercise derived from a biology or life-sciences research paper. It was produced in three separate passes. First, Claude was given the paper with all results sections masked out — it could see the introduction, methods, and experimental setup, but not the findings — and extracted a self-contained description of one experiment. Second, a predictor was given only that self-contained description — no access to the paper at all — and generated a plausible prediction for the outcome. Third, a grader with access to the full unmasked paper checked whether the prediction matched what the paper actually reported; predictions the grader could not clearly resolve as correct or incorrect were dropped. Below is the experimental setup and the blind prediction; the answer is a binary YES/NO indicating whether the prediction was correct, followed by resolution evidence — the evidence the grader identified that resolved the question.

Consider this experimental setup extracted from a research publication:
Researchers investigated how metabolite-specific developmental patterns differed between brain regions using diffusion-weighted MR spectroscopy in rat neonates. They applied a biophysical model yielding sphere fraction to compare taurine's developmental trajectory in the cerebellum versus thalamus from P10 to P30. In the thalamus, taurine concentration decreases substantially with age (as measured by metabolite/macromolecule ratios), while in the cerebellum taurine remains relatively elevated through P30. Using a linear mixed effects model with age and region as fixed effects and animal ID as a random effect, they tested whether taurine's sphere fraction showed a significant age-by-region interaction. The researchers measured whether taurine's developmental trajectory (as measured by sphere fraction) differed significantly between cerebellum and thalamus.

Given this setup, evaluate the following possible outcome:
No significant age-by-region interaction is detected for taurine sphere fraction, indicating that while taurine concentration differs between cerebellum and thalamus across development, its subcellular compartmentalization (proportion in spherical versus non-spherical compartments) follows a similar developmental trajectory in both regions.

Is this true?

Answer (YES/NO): NO